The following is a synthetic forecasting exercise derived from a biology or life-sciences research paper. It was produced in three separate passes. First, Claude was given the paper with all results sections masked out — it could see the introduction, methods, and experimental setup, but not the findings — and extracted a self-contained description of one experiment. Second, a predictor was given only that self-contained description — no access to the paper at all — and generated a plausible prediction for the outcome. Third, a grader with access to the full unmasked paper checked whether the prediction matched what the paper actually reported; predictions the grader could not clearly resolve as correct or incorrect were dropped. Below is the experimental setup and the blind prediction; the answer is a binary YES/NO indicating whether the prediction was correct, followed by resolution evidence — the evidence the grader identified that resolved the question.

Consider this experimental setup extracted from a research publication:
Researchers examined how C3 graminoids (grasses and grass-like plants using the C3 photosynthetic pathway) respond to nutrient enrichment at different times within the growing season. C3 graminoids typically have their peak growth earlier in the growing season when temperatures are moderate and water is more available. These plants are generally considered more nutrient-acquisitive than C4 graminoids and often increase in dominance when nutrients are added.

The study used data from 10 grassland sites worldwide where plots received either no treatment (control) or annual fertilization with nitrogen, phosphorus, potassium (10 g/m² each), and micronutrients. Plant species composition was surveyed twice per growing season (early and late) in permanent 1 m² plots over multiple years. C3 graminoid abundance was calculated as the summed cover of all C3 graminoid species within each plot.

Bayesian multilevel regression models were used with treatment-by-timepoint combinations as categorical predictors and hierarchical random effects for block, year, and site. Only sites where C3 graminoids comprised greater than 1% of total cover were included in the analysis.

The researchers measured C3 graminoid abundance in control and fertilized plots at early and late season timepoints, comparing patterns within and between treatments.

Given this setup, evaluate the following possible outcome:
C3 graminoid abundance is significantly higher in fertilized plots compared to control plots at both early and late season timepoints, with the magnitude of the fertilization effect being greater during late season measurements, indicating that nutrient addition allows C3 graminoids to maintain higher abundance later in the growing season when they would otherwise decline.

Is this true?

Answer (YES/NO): NO